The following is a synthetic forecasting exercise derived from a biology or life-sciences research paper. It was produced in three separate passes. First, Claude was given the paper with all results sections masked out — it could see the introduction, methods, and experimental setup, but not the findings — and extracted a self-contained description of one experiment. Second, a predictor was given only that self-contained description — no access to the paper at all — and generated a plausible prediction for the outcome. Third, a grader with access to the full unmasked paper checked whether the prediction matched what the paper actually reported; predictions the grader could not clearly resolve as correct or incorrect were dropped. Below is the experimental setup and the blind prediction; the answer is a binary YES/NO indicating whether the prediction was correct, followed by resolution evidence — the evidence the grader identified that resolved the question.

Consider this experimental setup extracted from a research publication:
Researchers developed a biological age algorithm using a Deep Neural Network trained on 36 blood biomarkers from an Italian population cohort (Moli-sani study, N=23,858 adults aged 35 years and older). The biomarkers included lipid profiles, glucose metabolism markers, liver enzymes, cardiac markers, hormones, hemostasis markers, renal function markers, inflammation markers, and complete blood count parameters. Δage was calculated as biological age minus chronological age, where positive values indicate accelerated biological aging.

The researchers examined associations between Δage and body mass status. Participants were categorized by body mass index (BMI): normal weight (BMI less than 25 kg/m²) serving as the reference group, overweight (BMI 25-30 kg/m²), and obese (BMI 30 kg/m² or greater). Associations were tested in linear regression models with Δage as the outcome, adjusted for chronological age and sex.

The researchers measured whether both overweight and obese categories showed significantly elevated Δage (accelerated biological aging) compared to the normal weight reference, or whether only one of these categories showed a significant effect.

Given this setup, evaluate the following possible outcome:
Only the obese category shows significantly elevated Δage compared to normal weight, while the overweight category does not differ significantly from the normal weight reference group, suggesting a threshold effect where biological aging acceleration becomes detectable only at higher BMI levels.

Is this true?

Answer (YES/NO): YES